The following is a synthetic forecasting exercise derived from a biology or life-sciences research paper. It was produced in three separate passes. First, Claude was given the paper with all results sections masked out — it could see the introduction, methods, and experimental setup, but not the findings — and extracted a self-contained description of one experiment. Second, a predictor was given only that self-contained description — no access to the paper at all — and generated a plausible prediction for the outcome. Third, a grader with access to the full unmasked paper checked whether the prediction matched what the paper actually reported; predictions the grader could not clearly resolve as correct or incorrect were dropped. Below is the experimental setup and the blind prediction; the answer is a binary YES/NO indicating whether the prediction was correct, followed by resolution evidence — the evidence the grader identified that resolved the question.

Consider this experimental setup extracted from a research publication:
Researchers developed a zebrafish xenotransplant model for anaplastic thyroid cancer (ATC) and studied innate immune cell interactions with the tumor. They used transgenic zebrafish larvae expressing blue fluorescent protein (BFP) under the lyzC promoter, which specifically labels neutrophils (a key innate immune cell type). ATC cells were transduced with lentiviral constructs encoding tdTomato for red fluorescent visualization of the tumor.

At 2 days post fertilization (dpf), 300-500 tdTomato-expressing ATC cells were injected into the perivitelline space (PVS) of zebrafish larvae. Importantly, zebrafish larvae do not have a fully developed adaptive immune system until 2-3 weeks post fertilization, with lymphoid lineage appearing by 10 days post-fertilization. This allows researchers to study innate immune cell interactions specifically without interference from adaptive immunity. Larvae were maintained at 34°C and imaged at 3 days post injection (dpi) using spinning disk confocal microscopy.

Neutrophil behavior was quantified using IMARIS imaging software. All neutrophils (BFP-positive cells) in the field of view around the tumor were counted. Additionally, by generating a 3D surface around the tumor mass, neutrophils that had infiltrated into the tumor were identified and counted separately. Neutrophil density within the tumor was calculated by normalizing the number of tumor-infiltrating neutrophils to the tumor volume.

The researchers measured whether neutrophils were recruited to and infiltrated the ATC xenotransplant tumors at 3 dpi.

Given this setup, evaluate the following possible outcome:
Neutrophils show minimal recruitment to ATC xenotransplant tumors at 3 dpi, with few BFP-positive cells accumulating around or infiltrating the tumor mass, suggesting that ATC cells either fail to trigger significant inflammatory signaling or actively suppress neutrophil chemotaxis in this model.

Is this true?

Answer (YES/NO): NO